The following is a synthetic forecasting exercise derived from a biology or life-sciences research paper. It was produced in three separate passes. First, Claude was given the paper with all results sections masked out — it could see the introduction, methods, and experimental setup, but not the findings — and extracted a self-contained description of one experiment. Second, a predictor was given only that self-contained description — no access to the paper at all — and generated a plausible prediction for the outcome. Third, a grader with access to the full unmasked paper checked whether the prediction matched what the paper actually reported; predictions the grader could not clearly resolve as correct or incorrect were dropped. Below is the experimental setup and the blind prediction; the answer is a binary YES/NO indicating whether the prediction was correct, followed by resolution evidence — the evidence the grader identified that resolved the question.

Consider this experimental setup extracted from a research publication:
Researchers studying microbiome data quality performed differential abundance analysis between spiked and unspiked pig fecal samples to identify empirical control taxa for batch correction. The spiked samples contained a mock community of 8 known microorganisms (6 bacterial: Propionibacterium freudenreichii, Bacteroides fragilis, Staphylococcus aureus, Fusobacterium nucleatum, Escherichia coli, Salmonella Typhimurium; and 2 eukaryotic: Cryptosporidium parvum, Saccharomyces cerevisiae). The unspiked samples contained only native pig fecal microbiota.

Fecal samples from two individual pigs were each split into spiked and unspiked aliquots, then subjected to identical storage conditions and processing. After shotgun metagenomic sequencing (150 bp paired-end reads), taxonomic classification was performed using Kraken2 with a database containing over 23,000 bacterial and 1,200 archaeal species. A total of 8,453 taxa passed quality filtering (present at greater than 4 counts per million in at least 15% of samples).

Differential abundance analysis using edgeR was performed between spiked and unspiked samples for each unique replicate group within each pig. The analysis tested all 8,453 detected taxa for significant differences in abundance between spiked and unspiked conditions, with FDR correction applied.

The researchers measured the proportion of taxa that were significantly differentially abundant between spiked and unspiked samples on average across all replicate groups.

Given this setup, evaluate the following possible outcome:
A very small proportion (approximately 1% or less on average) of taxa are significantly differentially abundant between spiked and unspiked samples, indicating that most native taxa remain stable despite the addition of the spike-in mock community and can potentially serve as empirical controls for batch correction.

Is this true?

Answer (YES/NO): YES